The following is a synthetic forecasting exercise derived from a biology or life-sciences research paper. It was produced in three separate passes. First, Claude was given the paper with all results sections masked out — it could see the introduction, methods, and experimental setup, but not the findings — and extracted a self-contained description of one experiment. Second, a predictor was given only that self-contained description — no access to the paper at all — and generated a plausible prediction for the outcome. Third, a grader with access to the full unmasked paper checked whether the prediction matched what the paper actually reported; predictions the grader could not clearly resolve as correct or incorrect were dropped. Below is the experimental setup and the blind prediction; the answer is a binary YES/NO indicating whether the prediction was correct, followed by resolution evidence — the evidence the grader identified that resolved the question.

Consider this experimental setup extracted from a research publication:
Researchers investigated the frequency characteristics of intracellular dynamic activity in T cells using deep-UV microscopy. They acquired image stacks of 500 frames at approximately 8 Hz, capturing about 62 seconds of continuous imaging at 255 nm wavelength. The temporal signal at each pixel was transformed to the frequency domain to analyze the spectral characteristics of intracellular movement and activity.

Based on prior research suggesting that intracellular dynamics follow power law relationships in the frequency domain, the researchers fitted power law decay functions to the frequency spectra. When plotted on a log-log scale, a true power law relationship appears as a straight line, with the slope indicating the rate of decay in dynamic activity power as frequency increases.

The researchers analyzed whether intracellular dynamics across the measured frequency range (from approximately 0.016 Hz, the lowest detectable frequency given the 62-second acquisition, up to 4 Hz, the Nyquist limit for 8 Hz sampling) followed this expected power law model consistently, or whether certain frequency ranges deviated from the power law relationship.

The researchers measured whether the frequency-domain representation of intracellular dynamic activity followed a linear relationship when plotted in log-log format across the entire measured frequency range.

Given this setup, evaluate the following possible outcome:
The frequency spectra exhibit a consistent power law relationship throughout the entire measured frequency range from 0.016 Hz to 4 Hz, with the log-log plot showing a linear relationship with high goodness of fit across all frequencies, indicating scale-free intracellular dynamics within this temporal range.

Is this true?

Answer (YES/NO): NO